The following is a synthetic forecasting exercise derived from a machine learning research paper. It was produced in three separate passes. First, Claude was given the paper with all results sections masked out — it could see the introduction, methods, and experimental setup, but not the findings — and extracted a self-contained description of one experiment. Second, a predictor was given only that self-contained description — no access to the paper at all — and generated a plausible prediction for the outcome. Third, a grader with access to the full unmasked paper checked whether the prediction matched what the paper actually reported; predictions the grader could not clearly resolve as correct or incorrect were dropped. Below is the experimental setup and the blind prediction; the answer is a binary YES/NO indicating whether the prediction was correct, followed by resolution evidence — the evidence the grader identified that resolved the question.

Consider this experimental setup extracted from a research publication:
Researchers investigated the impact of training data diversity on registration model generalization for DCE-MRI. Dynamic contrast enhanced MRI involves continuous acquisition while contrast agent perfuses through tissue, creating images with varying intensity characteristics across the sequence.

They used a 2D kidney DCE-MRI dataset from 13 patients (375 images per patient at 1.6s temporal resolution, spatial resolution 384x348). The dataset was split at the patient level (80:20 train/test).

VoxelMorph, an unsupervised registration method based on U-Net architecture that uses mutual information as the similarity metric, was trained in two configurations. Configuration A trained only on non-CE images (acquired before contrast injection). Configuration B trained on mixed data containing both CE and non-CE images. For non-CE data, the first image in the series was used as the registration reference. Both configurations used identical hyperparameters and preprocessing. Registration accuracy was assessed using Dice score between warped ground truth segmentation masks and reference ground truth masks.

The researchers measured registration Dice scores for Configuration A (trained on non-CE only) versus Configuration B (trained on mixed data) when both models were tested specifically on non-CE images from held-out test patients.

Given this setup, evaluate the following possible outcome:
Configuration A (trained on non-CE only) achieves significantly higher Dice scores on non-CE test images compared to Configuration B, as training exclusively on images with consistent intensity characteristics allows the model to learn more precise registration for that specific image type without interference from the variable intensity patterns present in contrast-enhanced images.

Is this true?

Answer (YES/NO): YES